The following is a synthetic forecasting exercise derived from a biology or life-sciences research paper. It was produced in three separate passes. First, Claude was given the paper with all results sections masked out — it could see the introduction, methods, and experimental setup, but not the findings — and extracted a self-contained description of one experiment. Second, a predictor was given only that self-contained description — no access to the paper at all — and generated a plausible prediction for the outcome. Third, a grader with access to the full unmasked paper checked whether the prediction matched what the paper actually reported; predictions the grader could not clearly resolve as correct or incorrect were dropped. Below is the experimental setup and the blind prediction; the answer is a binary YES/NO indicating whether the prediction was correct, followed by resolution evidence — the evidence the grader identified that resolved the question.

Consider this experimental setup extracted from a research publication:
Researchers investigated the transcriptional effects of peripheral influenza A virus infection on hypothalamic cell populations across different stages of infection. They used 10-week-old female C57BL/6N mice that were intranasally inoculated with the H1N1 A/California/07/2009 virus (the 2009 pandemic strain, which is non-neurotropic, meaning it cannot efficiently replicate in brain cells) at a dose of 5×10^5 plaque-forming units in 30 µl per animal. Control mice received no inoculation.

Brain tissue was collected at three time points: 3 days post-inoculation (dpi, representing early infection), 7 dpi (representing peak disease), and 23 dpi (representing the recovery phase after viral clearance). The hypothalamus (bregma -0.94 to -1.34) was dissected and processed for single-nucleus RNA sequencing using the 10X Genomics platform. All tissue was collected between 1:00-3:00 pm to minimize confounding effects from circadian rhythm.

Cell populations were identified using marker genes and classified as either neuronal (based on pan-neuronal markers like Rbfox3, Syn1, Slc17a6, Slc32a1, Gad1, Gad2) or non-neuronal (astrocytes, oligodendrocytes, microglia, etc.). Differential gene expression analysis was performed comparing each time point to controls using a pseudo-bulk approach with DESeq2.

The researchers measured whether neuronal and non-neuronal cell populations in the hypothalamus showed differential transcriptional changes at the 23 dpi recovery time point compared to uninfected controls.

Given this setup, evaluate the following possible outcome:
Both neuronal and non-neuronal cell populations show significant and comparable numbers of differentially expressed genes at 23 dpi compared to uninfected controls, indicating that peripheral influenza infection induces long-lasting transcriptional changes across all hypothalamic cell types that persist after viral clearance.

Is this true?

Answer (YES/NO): NO